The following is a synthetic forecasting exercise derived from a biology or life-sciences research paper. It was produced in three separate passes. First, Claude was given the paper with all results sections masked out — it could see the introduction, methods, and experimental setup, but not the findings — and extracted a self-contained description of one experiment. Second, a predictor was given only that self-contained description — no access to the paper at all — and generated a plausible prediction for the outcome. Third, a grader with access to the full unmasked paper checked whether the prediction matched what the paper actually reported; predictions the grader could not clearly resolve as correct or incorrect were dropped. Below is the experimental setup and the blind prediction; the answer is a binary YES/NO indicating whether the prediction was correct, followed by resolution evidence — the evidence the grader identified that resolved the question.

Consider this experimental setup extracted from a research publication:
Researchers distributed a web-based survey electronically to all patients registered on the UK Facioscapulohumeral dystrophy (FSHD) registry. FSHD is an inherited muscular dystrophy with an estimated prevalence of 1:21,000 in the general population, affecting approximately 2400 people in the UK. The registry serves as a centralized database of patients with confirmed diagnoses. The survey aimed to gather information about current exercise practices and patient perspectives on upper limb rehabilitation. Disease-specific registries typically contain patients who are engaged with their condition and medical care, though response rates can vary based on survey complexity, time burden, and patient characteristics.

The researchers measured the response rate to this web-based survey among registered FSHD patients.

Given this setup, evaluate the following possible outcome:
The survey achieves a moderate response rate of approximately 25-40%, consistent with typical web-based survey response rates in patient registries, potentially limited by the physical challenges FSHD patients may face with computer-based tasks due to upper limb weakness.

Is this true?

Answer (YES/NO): NO